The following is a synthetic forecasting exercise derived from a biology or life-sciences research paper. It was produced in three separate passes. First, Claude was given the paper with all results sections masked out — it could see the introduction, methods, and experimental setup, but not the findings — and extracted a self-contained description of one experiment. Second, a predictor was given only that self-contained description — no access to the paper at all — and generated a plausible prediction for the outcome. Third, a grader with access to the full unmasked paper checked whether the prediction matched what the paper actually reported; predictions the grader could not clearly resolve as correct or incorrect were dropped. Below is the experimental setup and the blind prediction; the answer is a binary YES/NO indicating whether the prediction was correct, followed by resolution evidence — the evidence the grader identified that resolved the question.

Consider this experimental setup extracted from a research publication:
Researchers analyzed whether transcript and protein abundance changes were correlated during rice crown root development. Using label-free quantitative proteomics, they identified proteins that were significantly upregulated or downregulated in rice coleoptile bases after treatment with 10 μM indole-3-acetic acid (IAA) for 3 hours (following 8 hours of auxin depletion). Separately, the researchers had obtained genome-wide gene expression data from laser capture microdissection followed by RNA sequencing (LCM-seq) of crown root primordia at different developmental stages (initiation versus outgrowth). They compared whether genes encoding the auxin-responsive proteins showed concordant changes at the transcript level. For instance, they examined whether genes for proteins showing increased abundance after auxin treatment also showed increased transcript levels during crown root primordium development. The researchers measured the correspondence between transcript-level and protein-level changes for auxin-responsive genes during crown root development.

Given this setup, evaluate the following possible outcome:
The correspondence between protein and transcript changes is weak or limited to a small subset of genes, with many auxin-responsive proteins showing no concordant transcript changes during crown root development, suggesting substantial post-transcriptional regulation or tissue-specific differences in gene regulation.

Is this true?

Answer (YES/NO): NO